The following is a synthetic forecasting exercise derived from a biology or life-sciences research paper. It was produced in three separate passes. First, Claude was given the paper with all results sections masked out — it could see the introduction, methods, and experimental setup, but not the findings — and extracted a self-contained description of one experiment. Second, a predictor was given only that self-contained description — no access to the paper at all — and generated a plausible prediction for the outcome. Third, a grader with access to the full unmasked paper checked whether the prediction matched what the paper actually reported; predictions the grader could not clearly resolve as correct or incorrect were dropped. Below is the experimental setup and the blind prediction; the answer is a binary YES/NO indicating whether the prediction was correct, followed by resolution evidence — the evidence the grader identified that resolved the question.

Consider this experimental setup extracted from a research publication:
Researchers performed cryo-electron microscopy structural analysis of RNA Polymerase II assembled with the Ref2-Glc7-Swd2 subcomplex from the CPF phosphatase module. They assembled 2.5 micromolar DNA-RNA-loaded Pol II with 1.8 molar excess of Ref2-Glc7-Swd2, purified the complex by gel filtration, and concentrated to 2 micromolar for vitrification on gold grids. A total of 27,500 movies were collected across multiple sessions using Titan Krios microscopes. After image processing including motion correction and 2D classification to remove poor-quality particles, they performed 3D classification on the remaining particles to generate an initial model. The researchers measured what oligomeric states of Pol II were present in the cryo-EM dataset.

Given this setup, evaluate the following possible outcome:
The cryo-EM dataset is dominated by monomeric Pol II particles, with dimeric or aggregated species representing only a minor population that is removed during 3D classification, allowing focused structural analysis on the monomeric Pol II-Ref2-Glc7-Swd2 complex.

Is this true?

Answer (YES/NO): NO